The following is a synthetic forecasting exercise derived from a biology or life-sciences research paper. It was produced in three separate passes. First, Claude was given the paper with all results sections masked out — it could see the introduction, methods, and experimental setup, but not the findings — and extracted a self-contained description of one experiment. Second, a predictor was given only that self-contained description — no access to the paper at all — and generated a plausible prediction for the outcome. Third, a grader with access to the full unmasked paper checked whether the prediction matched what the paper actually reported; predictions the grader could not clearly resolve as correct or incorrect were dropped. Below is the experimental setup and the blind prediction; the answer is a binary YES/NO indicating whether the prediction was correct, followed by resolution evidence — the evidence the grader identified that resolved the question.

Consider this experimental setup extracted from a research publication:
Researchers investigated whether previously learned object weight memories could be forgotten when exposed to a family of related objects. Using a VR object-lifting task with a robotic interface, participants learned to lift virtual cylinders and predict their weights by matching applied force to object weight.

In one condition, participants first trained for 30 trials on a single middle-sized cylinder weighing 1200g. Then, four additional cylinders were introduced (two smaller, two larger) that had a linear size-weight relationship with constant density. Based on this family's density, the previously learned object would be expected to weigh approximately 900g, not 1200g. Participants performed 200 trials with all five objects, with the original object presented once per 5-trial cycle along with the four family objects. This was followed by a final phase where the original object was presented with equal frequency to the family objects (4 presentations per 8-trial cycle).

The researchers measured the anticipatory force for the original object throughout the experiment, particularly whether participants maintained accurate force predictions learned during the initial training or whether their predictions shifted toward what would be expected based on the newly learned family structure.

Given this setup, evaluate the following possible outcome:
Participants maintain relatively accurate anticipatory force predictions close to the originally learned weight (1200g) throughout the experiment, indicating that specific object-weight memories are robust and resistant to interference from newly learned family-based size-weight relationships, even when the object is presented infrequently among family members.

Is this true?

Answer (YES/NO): NO